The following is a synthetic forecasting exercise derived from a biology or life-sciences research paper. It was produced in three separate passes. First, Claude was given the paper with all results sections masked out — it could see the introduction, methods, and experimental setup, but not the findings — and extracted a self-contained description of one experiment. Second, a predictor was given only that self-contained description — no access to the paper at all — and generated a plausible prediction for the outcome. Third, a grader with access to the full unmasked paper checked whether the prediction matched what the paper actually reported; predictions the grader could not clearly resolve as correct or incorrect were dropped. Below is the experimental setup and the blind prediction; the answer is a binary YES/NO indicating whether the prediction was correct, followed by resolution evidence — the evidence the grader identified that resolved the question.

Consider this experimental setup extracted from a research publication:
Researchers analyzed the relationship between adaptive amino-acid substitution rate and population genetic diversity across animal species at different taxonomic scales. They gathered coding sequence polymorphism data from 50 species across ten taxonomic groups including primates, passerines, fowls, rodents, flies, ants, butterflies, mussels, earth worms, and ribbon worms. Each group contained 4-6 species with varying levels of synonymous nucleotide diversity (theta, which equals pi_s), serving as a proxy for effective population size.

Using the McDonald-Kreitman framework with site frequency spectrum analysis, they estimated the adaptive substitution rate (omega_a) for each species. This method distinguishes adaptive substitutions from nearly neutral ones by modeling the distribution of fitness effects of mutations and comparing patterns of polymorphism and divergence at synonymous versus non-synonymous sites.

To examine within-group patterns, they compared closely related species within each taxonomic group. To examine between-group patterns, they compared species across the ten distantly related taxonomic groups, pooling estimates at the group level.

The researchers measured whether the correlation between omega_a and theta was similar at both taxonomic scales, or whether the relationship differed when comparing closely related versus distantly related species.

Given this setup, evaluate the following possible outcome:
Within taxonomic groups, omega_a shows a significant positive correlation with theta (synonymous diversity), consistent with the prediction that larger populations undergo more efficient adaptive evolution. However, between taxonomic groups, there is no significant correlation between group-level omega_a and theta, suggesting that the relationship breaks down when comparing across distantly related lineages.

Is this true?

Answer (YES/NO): NO